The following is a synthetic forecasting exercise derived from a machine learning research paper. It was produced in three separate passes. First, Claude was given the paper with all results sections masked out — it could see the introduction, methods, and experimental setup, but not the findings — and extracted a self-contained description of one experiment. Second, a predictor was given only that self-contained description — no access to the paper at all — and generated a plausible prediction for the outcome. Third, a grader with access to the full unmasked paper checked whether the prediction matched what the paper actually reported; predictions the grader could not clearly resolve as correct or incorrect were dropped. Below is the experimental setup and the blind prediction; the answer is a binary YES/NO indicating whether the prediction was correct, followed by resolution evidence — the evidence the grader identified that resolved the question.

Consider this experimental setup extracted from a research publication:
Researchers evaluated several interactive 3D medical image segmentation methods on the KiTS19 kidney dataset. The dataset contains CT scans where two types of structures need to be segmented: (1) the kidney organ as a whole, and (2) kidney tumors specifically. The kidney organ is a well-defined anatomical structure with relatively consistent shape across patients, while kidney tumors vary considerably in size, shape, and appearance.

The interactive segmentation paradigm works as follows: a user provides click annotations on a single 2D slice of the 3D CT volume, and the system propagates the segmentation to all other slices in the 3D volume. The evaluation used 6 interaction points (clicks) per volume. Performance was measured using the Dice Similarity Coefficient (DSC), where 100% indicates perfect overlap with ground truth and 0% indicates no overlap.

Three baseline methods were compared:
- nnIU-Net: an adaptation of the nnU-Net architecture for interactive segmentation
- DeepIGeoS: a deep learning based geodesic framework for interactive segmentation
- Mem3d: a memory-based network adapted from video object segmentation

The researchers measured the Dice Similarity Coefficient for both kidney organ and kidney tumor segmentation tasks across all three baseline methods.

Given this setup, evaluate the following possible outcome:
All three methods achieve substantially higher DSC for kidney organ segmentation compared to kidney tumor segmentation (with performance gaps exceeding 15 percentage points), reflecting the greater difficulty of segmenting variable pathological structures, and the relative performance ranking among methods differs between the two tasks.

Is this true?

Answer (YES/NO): NO